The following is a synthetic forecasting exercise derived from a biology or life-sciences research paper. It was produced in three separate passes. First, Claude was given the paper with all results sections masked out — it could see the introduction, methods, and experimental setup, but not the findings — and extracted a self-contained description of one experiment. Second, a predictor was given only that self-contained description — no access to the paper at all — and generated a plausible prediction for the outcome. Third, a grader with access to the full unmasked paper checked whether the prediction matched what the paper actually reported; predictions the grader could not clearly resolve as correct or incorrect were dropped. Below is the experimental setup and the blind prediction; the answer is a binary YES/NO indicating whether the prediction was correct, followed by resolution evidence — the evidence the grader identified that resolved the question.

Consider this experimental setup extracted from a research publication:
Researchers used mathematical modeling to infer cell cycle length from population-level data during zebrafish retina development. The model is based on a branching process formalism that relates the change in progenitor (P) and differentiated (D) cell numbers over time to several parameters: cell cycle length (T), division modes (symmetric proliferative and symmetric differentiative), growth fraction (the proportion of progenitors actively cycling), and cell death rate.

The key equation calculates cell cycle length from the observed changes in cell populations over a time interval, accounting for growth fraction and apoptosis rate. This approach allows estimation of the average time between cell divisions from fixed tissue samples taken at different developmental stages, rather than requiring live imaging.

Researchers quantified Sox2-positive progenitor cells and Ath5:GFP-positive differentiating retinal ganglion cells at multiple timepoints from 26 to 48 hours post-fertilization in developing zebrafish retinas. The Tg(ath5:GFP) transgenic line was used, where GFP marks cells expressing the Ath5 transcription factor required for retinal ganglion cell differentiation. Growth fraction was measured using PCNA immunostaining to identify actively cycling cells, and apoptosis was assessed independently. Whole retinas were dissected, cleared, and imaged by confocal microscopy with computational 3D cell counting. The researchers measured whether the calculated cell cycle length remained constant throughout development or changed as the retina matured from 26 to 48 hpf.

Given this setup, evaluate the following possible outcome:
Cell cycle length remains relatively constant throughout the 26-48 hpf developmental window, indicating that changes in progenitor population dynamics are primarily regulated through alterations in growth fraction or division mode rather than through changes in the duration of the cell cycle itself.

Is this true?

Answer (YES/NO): YES